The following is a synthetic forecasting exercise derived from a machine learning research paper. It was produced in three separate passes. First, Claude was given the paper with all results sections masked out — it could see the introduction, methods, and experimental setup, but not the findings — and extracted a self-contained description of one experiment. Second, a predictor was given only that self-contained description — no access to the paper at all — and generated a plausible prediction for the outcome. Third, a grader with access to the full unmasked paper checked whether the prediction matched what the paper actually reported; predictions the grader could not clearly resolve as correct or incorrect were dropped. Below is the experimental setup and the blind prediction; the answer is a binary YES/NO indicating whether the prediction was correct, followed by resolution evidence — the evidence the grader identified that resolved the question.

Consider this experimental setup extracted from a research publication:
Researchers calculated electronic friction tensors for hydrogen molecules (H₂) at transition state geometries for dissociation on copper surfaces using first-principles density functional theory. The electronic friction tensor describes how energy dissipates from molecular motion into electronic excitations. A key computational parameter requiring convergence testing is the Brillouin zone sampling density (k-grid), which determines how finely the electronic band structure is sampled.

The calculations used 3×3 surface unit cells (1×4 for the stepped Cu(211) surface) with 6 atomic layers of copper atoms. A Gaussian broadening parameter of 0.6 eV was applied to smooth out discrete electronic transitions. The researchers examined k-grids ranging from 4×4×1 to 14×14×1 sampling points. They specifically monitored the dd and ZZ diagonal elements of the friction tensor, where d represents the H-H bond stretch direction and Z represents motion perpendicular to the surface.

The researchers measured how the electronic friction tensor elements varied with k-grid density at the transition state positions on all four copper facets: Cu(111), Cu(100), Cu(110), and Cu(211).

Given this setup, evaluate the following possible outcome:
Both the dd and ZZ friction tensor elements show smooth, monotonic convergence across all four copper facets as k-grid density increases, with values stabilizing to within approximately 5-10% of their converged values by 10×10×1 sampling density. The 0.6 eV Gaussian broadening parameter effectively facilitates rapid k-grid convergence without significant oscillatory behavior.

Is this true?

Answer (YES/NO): NO